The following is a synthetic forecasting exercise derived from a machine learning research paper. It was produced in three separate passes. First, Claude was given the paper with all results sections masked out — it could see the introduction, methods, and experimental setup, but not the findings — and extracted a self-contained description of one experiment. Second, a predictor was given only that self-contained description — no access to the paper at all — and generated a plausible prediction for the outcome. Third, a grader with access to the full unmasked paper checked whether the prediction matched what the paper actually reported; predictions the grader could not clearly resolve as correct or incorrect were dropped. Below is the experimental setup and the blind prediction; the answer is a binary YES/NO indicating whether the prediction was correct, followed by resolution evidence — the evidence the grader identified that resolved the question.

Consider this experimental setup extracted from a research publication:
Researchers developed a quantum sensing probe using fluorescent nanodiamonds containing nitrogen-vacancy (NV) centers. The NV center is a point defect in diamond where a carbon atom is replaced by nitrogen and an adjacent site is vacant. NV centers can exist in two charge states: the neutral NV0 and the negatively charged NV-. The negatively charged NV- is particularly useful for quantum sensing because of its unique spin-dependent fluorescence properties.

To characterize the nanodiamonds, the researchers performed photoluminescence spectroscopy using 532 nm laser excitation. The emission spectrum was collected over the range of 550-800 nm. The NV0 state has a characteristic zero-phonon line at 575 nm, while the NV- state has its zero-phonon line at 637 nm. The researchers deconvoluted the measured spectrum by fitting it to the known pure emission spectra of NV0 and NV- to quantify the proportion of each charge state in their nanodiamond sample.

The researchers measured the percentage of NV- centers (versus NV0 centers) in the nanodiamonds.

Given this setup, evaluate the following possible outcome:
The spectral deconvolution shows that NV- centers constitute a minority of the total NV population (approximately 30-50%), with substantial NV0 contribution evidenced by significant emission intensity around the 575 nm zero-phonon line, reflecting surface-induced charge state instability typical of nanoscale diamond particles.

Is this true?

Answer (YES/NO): NO